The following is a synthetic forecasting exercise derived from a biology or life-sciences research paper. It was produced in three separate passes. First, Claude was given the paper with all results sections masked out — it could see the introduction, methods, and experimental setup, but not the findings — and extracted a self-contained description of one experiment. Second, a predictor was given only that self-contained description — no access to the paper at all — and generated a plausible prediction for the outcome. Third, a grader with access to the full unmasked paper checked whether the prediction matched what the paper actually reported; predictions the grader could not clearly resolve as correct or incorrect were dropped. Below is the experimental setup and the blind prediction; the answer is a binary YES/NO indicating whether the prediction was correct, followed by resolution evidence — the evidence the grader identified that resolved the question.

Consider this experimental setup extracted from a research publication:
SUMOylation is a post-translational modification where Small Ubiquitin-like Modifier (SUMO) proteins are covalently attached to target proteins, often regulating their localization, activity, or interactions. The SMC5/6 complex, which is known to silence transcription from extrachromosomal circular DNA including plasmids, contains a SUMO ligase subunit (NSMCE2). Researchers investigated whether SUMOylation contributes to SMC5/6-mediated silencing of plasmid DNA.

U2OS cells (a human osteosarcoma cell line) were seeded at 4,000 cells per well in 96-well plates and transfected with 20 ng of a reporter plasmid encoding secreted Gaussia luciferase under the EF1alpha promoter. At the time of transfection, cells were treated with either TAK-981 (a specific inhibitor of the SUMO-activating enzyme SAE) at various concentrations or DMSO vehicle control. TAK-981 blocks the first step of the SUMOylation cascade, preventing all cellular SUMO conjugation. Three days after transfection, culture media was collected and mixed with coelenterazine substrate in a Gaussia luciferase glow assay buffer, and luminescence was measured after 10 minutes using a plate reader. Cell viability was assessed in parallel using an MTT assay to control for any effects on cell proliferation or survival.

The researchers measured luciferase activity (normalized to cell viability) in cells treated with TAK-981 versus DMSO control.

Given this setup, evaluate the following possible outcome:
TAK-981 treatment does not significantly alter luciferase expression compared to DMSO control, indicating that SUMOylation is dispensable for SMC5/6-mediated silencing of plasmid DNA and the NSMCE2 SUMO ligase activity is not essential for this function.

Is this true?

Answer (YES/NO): NO